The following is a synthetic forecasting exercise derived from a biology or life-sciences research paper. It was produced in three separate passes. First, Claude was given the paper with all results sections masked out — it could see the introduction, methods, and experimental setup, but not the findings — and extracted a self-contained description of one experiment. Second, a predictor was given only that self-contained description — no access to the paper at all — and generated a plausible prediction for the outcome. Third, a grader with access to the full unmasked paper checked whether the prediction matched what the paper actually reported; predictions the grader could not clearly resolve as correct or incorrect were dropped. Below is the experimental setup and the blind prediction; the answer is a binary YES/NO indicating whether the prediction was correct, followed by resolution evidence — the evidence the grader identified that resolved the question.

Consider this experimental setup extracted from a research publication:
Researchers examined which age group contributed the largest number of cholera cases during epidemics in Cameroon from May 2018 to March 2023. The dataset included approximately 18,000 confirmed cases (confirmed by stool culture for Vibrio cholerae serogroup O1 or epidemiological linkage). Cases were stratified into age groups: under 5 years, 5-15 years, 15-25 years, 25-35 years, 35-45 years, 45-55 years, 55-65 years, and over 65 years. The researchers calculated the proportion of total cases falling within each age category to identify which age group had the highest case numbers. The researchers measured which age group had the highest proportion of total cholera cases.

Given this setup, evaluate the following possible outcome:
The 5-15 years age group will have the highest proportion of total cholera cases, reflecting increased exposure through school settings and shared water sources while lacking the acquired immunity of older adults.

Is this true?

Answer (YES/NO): NO